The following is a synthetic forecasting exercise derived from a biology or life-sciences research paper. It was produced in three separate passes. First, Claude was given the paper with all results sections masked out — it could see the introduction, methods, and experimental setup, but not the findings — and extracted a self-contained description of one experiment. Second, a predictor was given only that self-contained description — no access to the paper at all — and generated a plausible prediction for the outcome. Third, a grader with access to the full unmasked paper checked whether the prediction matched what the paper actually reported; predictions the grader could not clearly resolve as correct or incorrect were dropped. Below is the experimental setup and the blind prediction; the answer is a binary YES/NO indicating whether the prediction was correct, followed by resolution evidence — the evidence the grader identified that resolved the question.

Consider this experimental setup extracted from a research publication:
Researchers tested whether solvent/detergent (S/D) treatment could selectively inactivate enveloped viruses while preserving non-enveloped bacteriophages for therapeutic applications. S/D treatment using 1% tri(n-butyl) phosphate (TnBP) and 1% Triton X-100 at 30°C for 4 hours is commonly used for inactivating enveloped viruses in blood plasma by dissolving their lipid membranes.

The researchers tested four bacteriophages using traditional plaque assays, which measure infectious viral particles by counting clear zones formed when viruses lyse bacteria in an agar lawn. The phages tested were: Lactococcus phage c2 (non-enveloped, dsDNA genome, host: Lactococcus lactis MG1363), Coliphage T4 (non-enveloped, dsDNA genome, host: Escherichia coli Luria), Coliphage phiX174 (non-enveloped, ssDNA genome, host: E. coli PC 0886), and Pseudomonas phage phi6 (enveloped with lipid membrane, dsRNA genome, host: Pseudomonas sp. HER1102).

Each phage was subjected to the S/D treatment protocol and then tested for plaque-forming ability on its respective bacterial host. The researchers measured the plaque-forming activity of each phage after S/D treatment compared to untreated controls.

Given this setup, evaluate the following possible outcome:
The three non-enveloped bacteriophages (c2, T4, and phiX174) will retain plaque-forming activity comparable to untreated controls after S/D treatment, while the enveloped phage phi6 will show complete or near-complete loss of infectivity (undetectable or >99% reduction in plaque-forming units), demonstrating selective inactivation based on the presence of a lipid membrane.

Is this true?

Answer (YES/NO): NO